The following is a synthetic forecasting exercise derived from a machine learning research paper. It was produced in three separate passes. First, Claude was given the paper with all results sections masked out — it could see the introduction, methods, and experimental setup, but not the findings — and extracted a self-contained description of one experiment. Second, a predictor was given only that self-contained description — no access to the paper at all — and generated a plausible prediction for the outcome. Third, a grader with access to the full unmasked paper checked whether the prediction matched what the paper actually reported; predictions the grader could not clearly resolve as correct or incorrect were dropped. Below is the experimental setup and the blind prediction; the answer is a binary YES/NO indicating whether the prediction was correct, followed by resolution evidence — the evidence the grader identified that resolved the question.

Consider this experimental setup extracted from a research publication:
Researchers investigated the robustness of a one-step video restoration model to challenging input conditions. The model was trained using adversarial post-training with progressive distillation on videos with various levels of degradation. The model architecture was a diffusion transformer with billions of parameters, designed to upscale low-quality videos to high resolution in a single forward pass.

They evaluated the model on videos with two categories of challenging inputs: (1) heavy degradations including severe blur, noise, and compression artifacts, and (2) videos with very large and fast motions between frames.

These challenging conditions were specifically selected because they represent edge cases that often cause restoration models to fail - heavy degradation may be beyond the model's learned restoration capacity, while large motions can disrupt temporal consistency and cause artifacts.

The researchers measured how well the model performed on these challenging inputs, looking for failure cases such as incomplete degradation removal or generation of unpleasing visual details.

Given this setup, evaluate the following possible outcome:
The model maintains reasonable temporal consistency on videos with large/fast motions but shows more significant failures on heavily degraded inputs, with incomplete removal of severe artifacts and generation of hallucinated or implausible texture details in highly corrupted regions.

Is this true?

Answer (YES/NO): NO